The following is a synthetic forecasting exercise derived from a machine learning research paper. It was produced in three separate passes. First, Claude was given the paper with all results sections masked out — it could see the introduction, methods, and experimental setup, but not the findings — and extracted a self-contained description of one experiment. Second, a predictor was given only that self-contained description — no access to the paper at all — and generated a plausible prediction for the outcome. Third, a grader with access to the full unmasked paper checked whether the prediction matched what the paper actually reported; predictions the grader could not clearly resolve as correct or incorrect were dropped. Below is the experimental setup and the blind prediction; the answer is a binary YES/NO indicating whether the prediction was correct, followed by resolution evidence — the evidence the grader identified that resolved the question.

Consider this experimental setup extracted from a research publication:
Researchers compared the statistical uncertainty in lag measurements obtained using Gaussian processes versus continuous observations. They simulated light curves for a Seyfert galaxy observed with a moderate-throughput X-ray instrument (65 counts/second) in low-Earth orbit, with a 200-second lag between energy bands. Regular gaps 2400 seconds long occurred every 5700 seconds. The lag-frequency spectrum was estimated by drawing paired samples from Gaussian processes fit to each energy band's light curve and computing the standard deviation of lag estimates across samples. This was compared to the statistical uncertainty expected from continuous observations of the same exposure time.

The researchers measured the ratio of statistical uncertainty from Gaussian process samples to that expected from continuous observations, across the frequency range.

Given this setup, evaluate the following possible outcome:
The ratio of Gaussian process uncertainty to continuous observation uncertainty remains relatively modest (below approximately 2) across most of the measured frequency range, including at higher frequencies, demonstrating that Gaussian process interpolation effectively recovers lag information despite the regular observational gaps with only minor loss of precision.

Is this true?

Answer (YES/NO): NO